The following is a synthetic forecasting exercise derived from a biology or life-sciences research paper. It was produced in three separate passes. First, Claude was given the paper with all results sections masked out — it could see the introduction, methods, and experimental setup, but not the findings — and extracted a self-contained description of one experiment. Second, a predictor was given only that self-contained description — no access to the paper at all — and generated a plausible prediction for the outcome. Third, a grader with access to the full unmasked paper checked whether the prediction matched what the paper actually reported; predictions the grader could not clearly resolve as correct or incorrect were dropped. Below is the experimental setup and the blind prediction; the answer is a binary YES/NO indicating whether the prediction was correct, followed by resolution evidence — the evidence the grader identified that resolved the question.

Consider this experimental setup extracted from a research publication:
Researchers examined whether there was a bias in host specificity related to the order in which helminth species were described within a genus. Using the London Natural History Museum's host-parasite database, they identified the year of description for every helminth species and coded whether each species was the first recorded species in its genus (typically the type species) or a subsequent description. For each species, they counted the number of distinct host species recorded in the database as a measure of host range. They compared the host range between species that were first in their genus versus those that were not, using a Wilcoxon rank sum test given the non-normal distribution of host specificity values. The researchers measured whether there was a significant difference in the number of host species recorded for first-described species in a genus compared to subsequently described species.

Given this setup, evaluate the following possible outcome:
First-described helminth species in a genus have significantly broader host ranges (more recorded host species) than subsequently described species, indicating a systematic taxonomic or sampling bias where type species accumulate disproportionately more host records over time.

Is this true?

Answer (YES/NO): YES